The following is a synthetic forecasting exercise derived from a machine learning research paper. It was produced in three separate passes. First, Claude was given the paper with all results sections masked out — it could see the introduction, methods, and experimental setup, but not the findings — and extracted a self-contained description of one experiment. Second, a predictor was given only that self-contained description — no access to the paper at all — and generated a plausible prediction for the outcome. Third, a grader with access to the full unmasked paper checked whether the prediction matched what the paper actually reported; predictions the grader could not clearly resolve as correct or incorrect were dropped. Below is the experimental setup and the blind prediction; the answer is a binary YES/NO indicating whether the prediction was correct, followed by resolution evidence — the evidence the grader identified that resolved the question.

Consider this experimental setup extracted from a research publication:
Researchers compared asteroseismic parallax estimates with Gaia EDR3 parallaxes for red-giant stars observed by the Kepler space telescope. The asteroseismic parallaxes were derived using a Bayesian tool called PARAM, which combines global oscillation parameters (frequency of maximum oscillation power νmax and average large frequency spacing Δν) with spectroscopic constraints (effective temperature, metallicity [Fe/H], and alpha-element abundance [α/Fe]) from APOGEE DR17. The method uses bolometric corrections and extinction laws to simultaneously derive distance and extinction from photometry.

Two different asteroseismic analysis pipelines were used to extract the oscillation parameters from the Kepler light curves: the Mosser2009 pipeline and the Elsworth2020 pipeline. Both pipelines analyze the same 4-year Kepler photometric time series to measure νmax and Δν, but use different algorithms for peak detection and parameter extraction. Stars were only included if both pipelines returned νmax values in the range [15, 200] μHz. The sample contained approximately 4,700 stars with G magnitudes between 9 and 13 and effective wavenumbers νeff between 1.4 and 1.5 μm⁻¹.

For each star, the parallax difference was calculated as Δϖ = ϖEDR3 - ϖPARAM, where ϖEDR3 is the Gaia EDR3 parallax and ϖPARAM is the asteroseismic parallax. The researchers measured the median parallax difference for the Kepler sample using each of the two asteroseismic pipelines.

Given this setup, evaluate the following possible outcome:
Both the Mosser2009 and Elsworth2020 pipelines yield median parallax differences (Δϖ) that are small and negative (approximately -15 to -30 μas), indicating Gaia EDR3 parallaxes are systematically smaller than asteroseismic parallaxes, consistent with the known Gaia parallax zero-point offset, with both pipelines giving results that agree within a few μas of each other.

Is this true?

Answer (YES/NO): NO